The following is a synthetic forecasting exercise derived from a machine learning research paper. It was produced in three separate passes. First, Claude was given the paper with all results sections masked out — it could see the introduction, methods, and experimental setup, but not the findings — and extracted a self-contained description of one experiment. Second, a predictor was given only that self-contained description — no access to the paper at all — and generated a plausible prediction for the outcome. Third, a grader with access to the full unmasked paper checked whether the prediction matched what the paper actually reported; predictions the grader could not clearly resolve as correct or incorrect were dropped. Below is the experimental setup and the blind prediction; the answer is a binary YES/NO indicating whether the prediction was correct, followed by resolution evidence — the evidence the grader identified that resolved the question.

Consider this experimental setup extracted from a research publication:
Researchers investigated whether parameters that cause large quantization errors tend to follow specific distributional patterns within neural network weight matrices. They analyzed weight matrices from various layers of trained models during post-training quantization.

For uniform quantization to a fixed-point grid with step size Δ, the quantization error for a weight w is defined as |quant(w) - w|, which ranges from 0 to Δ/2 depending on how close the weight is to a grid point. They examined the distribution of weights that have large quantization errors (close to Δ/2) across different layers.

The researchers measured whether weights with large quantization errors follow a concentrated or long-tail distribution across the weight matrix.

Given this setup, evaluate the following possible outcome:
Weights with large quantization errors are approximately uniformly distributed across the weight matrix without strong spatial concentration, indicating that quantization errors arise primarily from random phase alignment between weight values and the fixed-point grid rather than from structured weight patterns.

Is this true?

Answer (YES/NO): NO